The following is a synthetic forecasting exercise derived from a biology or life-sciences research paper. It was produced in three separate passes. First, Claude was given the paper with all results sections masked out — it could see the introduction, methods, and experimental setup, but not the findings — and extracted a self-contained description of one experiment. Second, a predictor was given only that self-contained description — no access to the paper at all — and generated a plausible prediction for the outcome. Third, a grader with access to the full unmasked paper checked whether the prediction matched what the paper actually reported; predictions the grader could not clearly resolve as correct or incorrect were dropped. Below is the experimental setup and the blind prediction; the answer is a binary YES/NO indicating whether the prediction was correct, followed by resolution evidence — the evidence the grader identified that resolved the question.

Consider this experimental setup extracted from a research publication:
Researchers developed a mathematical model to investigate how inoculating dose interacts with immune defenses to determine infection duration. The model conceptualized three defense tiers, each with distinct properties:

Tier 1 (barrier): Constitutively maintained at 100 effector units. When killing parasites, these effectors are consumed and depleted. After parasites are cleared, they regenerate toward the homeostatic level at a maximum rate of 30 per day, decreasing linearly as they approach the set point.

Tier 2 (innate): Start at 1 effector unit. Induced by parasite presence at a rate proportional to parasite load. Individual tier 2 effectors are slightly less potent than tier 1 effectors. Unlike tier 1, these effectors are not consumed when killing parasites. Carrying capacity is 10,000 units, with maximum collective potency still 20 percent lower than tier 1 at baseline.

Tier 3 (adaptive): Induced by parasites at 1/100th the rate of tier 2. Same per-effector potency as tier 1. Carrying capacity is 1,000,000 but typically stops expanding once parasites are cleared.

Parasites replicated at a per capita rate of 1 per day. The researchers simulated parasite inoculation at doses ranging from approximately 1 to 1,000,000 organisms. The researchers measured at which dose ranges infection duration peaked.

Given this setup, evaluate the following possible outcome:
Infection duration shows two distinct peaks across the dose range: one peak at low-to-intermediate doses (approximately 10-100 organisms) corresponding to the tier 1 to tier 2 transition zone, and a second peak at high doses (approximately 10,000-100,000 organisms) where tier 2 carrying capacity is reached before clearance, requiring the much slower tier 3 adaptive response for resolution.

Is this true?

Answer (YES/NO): NO